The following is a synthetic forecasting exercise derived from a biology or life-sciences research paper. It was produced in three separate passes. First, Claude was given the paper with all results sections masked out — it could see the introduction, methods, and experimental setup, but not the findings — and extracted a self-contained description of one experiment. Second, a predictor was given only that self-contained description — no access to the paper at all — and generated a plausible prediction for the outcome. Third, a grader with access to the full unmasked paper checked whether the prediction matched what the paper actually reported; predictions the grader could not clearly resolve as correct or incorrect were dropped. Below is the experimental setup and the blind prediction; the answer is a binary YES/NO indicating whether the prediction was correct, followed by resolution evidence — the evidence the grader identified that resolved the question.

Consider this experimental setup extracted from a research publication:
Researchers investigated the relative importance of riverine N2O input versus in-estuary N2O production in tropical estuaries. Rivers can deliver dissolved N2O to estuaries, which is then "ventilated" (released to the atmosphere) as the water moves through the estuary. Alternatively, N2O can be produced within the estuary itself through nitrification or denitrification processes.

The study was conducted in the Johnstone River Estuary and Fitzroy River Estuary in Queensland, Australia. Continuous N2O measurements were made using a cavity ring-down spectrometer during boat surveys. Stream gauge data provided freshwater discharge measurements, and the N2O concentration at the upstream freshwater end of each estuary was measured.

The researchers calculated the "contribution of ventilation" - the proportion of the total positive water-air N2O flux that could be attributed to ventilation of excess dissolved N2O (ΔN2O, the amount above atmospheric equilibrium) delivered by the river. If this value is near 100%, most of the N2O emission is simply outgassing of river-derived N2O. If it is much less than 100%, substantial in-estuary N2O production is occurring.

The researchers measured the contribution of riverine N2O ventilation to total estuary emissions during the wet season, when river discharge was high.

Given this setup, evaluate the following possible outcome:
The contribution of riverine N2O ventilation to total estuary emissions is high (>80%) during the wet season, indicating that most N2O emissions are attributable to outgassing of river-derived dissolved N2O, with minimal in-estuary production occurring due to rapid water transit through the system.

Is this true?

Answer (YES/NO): NO